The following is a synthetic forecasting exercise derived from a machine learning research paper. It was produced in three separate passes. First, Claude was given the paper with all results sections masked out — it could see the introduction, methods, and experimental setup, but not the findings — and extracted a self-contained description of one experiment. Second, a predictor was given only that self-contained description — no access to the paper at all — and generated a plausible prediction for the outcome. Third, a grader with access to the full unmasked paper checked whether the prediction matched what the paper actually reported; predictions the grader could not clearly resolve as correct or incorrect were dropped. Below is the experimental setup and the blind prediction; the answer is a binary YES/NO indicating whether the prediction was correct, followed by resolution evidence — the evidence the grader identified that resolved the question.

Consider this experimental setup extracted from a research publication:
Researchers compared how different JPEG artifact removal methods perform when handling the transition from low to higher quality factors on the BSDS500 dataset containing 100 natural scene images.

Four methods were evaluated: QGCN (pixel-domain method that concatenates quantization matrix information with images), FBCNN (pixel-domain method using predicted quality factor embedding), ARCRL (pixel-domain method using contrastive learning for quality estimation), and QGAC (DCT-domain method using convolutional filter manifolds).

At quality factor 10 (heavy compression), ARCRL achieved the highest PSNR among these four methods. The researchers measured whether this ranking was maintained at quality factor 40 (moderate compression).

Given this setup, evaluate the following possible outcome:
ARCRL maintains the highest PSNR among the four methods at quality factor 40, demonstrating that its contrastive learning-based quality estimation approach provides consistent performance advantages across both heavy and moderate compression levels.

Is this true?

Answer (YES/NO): YES